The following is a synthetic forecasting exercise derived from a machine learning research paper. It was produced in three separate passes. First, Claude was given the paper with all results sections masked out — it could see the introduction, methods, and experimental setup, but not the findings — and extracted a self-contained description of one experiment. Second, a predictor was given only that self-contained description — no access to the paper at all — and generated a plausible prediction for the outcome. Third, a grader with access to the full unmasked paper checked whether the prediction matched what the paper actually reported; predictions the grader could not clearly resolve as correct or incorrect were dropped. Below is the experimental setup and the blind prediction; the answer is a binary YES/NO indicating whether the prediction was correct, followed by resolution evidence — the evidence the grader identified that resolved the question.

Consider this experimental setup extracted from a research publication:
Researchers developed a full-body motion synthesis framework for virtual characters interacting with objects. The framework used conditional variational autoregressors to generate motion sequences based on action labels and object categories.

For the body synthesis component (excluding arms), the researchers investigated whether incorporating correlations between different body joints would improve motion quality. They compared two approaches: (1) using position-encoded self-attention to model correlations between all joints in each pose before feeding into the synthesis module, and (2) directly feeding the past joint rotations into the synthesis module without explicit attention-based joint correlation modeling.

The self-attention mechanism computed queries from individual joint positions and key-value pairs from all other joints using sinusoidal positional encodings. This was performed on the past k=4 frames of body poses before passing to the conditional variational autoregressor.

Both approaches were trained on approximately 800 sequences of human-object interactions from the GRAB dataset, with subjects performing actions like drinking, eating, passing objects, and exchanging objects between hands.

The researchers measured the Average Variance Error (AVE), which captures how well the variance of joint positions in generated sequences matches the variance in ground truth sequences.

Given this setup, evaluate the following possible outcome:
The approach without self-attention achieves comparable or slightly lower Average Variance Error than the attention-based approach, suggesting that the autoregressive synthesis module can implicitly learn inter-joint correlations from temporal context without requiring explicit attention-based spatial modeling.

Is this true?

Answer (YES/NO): NO